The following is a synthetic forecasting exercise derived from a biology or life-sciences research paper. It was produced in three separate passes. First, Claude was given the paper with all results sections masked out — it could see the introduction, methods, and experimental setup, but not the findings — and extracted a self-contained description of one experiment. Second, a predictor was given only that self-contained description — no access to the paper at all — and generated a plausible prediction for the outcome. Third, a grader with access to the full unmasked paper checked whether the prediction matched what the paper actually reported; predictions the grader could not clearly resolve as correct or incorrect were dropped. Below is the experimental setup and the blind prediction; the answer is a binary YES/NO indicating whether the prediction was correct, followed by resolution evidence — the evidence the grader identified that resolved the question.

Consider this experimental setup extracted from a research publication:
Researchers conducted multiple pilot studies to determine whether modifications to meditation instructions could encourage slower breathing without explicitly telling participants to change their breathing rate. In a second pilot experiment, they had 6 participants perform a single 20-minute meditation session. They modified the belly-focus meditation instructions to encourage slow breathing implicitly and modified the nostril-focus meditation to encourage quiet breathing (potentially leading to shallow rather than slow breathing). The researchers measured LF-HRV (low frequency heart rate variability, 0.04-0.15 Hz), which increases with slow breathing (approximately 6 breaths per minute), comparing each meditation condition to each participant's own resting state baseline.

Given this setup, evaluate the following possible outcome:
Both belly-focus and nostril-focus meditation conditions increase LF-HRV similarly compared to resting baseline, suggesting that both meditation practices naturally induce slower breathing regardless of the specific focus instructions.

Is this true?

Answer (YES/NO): NO